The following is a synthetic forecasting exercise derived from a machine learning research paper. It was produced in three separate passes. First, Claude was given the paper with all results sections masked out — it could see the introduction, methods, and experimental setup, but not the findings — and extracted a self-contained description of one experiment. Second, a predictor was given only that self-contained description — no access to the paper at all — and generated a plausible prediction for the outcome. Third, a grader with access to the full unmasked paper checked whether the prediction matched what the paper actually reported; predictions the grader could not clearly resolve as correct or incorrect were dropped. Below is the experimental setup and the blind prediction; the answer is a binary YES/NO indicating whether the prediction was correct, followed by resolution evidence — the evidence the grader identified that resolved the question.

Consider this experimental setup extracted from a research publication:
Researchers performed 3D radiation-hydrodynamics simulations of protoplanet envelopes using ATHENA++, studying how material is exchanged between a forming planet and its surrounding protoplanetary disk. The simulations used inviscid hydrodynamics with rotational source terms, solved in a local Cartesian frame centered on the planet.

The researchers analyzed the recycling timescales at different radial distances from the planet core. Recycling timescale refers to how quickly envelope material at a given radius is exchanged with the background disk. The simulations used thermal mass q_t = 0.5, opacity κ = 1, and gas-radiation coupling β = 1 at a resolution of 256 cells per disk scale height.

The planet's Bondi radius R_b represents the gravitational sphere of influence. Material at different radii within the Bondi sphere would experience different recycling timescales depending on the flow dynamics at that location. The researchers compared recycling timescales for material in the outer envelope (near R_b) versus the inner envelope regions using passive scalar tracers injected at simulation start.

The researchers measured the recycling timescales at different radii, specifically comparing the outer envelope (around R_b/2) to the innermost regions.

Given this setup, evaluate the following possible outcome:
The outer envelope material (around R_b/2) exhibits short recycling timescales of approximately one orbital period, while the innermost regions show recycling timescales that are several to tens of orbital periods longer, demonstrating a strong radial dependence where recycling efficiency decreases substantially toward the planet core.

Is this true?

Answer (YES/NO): NO